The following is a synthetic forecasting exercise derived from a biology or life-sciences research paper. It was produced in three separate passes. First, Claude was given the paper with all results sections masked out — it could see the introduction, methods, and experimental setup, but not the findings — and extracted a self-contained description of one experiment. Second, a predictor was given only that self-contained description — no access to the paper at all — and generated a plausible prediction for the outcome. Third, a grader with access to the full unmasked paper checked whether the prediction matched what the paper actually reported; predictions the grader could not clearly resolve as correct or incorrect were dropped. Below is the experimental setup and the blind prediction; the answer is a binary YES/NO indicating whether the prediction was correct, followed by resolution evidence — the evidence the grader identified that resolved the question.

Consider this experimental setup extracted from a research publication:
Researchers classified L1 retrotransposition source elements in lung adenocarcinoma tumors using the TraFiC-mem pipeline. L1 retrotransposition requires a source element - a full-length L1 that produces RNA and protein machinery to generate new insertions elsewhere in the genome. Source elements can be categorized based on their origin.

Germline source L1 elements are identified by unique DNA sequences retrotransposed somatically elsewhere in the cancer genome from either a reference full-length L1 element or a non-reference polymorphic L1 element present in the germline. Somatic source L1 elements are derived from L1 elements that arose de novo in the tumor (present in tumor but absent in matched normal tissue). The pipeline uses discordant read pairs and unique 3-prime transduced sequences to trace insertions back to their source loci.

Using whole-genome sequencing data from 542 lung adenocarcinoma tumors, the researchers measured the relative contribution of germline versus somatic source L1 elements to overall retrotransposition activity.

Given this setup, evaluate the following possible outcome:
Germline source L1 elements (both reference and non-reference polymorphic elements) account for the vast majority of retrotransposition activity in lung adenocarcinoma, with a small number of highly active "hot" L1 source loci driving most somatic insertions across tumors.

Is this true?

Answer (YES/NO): YES